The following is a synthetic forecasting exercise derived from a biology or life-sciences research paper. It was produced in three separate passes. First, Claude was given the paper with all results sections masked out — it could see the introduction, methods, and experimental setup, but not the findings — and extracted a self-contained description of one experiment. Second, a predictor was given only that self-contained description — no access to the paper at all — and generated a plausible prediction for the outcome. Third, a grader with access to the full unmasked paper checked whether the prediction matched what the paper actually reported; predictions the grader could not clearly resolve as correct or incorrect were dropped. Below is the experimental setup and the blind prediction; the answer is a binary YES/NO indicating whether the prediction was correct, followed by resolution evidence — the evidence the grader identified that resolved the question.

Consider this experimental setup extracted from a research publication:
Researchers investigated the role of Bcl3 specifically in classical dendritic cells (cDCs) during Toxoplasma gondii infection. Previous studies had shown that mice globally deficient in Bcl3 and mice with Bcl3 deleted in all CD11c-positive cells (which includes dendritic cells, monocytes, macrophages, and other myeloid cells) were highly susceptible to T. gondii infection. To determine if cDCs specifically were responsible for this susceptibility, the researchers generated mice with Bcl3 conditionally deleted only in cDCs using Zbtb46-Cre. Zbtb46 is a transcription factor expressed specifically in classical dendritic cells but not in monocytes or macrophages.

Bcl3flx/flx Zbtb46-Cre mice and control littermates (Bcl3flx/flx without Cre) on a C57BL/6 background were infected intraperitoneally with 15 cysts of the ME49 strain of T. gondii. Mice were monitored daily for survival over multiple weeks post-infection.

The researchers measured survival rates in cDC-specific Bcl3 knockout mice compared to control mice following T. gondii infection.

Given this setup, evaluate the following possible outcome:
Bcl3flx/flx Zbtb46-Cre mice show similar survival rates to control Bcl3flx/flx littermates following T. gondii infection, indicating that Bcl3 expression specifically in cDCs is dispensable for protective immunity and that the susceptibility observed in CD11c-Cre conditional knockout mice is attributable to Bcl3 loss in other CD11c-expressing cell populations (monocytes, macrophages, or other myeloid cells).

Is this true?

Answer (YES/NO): NO